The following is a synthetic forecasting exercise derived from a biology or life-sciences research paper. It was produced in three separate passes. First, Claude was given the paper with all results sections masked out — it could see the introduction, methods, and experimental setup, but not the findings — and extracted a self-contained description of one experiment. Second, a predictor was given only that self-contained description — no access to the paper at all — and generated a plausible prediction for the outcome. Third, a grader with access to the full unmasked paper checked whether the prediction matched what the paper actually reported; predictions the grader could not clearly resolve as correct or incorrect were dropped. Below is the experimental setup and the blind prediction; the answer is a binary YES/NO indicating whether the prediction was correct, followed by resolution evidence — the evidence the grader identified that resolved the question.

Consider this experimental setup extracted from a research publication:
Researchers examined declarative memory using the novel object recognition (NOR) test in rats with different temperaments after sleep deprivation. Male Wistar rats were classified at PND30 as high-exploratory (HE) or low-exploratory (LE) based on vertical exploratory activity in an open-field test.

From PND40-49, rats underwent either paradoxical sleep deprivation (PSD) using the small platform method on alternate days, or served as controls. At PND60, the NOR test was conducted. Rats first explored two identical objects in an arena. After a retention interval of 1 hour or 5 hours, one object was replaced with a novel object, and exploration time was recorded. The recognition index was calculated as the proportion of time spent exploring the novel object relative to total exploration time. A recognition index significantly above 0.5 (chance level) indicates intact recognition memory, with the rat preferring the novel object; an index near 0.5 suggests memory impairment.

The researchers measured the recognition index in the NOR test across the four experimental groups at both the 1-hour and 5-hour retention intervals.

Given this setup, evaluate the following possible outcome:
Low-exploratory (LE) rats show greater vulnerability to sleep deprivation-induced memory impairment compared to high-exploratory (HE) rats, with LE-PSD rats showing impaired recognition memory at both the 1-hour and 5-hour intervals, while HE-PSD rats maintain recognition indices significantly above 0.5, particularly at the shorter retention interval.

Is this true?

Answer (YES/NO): NO